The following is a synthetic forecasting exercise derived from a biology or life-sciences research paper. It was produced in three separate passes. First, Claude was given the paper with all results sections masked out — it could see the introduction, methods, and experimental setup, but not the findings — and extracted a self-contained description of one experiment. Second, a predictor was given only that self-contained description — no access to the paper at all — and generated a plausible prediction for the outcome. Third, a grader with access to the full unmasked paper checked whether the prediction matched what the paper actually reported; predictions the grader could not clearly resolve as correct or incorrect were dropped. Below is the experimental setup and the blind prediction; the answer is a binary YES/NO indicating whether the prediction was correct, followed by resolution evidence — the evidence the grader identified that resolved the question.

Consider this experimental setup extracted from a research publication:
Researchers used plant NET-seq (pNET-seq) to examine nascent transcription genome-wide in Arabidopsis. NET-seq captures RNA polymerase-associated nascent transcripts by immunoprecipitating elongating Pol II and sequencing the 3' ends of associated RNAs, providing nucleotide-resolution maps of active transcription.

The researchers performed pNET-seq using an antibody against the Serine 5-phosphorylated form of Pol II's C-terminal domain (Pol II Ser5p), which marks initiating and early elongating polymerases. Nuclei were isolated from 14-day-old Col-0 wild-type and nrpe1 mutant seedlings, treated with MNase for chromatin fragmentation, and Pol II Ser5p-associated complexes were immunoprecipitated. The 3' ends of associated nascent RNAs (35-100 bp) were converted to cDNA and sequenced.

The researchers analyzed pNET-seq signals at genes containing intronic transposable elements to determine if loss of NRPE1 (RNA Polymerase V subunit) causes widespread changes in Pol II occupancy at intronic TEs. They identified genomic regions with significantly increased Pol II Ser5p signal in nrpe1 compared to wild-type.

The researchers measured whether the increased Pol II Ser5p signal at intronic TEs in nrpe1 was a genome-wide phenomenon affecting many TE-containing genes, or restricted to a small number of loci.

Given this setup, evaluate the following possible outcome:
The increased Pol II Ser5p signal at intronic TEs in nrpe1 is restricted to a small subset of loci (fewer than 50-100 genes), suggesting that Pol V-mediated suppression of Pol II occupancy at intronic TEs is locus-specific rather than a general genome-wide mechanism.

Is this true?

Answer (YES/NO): NO